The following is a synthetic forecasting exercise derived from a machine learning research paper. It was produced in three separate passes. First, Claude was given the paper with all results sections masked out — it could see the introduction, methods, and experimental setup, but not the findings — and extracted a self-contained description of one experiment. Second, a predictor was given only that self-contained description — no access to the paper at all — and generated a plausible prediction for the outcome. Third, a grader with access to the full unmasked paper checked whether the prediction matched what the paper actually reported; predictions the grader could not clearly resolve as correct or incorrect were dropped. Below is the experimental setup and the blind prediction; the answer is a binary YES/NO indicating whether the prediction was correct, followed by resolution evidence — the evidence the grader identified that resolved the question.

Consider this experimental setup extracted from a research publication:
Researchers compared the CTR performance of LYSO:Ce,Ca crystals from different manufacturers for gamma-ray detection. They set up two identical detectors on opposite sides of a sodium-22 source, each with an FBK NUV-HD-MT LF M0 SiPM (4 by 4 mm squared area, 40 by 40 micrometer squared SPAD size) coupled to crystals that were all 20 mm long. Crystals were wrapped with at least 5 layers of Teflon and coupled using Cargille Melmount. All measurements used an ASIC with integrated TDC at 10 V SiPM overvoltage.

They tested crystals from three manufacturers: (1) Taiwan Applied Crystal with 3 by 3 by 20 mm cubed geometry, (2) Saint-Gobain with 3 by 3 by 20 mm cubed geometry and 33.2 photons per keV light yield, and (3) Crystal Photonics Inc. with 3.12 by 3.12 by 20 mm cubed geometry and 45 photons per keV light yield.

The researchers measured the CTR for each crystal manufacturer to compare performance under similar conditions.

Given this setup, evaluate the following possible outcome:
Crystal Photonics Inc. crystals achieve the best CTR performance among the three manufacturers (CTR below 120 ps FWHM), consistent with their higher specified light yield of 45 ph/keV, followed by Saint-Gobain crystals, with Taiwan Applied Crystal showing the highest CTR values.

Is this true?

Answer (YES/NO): NO